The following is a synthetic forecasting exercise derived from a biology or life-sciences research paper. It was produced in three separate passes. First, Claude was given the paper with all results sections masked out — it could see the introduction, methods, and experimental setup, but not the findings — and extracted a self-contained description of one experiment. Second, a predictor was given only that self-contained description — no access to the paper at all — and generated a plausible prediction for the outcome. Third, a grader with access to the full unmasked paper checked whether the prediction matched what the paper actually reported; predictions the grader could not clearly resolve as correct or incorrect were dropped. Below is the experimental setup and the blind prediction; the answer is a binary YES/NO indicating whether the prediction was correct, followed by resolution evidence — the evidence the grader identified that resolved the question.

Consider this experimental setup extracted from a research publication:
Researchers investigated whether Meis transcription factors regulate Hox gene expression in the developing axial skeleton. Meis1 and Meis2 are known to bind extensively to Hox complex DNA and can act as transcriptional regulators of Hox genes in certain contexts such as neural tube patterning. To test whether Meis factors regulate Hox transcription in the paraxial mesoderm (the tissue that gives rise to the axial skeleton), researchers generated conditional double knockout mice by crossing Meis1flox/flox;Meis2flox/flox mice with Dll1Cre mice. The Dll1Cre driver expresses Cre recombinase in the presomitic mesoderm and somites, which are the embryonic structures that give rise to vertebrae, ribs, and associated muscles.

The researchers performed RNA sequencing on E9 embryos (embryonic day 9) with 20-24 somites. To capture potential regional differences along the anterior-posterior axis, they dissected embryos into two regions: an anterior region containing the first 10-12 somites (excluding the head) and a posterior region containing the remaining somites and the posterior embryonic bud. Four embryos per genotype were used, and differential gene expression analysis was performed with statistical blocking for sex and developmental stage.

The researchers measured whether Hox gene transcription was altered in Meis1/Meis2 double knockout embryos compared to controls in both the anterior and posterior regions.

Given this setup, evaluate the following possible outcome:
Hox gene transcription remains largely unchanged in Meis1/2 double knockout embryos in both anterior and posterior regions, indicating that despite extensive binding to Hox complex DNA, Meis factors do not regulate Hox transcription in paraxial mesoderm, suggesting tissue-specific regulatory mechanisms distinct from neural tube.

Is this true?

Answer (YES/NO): YES